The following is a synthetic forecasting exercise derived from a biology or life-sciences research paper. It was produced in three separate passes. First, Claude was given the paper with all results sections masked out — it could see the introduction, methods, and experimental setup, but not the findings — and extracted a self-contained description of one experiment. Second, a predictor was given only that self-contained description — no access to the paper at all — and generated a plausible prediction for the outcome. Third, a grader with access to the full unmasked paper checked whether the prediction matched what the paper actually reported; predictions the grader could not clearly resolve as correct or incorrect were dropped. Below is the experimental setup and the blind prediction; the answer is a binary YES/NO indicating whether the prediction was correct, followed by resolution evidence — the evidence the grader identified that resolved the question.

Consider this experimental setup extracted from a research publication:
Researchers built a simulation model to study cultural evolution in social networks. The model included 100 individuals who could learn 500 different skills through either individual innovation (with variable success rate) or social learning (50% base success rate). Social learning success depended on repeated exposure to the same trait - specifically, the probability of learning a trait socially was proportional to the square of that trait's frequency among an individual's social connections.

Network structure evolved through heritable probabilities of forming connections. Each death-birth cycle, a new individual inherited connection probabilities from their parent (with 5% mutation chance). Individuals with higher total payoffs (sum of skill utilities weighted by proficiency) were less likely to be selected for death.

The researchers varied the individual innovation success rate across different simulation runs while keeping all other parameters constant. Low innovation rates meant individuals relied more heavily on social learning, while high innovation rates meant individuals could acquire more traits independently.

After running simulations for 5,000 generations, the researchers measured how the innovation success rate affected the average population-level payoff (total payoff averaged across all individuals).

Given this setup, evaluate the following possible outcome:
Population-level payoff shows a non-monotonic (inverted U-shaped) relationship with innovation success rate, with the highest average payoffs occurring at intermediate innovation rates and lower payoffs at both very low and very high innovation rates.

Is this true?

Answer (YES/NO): NO